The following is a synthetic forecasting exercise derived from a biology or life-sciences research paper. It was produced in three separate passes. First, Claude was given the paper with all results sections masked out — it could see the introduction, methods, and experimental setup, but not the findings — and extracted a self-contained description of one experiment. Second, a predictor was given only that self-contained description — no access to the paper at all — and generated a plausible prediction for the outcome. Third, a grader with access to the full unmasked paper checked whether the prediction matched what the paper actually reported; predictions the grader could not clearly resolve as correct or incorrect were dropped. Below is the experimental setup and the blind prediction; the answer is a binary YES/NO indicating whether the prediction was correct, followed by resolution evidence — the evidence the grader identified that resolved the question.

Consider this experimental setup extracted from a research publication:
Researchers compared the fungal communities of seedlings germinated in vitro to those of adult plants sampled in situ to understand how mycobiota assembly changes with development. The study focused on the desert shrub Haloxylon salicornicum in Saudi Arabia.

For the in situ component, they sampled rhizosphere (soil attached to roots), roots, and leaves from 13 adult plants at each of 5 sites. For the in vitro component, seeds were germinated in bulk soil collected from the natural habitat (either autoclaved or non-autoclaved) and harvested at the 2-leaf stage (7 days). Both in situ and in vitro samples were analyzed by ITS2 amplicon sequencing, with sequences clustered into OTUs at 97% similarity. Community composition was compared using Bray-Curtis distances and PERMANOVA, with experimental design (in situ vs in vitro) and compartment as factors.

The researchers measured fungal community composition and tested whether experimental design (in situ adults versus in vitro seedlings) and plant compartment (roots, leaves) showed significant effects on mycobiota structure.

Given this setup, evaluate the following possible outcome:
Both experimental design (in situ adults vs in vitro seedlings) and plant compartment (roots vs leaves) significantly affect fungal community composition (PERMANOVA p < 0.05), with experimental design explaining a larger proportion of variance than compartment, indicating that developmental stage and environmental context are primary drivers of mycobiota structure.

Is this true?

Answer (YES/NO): NO